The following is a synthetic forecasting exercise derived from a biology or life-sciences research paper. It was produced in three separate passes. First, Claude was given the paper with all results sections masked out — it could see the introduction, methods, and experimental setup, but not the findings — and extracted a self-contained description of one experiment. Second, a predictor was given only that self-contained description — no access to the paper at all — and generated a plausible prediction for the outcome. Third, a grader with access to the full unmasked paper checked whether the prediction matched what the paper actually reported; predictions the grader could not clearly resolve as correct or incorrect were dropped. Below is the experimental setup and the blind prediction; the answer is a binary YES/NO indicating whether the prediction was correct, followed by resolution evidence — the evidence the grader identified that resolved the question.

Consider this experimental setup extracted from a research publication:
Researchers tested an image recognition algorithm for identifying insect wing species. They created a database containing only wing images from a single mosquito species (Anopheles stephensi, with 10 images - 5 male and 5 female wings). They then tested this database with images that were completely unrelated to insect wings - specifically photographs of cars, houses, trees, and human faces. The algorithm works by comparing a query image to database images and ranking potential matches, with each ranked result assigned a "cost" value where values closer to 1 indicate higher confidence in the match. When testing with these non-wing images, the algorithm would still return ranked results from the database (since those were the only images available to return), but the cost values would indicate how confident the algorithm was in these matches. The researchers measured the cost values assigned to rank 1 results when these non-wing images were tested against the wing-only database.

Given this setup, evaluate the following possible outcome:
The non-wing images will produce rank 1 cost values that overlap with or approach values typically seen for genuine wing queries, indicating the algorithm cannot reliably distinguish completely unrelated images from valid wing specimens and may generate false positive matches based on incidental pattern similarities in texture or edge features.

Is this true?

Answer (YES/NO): NO